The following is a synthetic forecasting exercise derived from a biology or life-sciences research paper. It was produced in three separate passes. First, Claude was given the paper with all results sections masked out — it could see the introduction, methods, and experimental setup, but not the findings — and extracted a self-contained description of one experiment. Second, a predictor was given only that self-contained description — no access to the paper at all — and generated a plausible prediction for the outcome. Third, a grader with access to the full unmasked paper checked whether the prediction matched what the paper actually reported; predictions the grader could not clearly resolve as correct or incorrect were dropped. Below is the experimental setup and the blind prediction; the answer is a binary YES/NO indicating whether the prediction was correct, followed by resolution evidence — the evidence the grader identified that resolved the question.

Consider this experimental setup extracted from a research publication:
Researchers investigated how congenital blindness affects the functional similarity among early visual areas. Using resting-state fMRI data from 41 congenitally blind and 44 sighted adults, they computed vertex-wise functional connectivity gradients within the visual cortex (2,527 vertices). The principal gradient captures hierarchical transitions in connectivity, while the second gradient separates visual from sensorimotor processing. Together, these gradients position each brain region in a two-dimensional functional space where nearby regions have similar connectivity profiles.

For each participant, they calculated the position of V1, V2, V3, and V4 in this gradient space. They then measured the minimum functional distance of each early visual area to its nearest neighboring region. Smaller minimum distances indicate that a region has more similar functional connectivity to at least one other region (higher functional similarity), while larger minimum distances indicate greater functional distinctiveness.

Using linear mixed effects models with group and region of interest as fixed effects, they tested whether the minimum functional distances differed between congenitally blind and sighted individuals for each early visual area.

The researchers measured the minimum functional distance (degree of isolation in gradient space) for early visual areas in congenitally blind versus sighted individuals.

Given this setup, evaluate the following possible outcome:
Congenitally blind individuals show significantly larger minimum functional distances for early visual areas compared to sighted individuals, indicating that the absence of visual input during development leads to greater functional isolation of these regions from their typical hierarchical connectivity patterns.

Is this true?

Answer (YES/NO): NO